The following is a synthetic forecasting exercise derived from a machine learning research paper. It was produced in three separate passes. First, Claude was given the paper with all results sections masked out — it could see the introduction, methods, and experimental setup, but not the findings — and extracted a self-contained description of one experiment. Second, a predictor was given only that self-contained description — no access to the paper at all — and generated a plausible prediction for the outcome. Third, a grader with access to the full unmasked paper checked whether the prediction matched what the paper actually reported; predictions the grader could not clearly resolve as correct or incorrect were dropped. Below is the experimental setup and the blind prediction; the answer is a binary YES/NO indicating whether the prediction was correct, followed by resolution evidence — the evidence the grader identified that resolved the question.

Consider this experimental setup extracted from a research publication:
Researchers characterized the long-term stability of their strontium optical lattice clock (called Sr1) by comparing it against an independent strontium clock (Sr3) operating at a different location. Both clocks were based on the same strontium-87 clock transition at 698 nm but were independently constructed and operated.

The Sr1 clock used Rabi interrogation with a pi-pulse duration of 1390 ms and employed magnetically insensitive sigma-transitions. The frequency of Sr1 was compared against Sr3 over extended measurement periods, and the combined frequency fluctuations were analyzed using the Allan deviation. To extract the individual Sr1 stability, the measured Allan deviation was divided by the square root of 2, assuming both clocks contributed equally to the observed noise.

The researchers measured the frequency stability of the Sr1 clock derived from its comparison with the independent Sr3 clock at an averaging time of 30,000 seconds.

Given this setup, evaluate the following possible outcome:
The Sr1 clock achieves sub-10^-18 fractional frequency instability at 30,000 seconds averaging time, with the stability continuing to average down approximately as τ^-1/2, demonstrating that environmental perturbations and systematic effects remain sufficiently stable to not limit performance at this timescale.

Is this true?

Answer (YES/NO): YES